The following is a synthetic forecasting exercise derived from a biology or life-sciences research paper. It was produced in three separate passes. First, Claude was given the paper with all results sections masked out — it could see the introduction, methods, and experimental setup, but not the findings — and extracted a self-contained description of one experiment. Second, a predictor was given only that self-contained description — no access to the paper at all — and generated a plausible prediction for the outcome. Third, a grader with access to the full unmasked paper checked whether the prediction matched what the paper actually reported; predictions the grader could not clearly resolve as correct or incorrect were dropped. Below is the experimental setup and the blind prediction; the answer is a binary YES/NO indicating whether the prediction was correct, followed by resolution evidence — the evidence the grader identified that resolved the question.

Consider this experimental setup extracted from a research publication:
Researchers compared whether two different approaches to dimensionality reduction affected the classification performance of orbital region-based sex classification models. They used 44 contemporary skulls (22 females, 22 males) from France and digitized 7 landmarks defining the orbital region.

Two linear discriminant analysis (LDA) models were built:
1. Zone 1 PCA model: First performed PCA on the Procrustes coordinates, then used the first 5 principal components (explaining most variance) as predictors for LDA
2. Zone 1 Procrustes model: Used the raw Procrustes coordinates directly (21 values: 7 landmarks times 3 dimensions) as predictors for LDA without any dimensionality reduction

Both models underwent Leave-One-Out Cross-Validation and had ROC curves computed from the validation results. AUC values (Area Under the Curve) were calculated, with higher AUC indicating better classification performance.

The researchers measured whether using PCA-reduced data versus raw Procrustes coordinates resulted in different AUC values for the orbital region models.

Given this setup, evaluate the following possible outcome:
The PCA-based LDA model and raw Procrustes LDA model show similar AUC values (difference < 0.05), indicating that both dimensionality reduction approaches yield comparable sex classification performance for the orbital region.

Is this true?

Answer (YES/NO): NO